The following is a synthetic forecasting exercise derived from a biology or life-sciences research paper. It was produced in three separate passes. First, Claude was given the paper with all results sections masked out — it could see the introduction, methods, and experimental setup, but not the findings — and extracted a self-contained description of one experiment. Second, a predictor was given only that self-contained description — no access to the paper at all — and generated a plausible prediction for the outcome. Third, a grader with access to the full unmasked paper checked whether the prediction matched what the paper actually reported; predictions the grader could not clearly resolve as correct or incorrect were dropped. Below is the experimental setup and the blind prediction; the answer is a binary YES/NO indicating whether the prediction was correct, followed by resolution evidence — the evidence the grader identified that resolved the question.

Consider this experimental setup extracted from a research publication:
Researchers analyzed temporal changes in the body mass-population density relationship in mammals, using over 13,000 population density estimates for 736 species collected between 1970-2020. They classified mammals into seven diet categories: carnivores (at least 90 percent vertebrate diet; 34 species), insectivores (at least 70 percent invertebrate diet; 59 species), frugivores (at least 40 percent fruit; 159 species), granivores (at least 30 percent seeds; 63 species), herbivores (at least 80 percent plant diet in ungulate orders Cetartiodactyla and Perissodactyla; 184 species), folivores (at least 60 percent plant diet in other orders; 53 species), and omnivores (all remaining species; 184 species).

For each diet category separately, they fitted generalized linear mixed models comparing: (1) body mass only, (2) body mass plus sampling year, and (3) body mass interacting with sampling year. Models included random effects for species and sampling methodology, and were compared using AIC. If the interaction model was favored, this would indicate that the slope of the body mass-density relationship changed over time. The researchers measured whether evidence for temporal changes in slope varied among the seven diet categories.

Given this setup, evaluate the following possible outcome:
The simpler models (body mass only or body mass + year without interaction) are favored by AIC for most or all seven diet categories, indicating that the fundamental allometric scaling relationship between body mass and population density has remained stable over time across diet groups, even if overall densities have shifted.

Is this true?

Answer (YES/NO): NO